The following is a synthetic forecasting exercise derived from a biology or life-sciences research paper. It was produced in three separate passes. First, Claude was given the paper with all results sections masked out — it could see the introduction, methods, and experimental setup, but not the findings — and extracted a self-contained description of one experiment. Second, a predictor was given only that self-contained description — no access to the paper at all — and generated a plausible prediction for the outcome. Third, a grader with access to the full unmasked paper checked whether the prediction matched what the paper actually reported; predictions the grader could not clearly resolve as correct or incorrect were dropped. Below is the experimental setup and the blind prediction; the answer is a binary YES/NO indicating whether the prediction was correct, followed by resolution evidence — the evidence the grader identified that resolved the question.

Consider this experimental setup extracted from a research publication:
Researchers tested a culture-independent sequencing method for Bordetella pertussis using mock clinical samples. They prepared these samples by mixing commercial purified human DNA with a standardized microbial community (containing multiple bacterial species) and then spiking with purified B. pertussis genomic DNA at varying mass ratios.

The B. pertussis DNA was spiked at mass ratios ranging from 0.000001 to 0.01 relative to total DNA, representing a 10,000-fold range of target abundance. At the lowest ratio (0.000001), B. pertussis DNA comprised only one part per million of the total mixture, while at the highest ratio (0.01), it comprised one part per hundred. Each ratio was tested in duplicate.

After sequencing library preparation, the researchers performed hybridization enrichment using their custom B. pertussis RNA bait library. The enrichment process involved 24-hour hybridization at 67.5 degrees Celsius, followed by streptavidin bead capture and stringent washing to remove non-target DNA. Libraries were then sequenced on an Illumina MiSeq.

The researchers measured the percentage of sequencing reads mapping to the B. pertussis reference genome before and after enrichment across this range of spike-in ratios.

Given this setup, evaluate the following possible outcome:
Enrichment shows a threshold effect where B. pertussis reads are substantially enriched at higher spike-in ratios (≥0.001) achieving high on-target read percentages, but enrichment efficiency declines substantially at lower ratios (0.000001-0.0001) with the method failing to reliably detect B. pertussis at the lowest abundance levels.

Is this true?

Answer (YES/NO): NO